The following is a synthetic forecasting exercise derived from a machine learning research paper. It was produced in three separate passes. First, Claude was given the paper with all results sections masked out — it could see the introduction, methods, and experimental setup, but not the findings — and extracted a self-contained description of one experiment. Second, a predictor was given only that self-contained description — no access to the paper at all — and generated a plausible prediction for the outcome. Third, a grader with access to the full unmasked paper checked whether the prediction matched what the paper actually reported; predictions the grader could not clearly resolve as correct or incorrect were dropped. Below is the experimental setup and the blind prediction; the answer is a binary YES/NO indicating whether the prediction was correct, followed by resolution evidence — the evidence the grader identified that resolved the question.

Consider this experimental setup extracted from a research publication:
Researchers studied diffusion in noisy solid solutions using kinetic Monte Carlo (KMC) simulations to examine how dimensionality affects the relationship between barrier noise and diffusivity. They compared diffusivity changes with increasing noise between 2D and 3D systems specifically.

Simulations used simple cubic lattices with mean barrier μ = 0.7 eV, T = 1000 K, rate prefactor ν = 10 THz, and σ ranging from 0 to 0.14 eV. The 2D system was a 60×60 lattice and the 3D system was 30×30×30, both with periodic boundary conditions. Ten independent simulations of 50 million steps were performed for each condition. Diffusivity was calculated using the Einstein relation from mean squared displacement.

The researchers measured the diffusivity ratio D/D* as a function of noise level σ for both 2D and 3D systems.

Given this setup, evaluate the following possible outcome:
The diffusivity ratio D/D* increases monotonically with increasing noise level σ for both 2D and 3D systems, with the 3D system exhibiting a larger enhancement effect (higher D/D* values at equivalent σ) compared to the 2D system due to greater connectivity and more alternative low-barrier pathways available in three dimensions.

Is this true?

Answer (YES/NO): NO